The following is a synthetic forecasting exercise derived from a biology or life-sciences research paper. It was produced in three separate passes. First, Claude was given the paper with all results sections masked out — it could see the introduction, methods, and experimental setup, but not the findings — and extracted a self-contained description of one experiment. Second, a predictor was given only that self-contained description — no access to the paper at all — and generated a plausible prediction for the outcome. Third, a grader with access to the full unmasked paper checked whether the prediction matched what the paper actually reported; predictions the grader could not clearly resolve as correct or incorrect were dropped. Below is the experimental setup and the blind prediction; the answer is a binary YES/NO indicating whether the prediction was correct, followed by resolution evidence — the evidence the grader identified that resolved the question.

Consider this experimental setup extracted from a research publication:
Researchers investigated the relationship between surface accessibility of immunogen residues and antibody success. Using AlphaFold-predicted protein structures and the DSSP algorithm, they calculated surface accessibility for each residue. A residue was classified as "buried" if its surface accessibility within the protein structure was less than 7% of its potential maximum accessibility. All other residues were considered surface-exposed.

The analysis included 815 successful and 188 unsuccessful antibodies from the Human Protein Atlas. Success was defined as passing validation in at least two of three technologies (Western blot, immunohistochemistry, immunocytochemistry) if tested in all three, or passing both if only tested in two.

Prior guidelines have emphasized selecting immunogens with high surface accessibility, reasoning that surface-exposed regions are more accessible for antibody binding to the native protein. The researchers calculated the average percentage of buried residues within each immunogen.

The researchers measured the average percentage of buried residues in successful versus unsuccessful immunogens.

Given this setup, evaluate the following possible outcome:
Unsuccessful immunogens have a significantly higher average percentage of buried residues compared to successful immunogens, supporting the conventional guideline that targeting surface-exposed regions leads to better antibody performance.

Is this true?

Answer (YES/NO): NO